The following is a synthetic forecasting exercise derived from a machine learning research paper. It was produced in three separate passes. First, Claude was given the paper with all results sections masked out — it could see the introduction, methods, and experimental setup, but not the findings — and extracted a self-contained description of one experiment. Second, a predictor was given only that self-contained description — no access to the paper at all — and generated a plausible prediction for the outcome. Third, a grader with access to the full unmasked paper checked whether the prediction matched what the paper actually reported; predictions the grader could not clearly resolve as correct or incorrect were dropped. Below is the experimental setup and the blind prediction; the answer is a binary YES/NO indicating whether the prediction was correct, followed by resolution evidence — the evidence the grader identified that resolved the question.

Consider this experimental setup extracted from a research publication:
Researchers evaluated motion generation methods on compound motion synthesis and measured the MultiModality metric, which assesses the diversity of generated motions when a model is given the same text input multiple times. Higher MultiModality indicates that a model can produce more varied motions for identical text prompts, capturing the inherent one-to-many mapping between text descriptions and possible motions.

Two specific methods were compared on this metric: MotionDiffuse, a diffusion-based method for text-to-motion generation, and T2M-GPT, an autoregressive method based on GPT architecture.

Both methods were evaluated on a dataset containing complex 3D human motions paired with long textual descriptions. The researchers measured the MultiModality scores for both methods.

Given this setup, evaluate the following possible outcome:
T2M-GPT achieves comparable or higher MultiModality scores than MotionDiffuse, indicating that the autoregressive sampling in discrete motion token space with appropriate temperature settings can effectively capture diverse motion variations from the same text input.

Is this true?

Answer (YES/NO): YES